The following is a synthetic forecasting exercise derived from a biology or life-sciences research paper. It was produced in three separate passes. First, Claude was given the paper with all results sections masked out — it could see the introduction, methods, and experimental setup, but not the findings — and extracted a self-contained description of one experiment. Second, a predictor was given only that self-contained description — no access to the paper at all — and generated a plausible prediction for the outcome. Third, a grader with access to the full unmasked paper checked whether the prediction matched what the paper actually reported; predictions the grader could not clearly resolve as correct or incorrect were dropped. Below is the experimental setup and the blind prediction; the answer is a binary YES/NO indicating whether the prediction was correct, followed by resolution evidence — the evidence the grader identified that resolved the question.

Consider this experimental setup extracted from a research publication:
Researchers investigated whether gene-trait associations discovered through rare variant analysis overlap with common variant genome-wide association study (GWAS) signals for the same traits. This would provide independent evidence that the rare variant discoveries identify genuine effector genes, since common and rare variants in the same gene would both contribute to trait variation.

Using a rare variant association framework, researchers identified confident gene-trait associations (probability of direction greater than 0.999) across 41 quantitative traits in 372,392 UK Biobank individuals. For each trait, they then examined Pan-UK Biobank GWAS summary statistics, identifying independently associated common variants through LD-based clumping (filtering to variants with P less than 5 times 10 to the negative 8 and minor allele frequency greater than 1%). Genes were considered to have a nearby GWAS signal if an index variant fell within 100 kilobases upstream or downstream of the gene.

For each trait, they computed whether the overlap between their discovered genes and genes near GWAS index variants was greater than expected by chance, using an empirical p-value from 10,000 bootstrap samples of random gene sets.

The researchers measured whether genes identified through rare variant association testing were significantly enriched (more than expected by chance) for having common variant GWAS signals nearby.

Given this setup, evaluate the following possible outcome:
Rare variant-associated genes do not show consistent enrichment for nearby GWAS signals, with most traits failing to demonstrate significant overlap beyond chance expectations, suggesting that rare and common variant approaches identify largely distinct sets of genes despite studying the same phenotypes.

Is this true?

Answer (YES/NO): NO